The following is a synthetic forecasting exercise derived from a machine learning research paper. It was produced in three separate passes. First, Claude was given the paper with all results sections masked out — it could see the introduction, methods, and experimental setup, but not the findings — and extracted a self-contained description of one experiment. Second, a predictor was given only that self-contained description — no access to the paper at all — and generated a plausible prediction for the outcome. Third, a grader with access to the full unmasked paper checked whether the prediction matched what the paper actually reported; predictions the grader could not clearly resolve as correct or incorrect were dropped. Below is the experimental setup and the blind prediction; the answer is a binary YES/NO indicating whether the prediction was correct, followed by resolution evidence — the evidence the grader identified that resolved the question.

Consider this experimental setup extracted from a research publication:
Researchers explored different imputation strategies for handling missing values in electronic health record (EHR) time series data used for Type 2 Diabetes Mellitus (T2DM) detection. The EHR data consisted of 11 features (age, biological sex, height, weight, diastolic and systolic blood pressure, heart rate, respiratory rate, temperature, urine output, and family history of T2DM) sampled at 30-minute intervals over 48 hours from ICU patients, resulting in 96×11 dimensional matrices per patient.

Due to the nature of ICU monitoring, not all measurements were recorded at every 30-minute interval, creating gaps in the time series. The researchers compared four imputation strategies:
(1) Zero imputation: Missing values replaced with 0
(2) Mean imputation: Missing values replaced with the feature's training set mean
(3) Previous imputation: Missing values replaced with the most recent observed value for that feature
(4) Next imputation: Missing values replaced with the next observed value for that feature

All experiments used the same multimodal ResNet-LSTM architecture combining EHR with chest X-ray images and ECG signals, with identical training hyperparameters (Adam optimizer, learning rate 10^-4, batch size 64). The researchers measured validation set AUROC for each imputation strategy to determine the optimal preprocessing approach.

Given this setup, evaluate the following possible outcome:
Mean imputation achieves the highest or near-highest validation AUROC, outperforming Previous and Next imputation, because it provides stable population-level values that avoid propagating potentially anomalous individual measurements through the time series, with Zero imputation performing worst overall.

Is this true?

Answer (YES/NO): NO